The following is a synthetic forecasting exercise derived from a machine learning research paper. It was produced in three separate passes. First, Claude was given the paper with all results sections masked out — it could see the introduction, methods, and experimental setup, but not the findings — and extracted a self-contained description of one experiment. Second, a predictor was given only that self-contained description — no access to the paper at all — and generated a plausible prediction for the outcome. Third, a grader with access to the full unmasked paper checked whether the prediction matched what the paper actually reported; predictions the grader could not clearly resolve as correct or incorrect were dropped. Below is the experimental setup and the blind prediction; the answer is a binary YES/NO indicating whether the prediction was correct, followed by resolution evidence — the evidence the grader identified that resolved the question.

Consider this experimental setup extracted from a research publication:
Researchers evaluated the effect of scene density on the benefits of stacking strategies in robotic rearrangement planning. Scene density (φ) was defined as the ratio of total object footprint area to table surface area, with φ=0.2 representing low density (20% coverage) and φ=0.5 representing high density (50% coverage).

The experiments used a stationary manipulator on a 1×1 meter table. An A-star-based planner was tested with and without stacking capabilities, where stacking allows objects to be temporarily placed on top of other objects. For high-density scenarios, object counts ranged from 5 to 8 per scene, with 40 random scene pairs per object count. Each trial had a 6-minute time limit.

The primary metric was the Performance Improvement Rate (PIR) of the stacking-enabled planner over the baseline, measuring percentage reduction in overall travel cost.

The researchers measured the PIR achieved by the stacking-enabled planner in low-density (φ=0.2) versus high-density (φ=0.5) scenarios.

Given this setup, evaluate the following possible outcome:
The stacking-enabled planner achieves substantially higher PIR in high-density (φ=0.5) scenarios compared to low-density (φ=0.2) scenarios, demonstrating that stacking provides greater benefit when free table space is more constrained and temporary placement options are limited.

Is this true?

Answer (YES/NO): YES